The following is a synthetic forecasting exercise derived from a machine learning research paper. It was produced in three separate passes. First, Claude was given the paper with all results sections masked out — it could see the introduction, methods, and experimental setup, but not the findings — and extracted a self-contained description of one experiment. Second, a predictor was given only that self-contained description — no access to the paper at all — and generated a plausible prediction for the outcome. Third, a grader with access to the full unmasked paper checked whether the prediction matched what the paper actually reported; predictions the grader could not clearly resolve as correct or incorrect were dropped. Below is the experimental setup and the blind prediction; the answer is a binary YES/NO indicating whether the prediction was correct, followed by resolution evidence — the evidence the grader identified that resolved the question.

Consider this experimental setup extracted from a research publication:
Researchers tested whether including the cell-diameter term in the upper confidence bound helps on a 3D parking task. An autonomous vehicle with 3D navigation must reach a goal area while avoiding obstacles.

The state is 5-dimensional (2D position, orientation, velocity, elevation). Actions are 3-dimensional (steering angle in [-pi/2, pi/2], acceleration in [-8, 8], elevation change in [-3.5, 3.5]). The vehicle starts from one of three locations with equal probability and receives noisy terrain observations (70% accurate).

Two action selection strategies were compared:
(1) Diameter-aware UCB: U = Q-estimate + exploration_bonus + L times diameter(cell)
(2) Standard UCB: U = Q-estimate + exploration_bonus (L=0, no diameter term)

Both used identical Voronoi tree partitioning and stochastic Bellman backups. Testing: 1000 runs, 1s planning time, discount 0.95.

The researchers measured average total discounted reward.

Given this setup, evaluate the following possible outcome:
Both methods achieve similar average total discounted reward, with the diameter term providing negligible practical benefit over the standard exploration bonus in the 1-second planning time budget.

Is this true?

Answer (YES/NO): NO